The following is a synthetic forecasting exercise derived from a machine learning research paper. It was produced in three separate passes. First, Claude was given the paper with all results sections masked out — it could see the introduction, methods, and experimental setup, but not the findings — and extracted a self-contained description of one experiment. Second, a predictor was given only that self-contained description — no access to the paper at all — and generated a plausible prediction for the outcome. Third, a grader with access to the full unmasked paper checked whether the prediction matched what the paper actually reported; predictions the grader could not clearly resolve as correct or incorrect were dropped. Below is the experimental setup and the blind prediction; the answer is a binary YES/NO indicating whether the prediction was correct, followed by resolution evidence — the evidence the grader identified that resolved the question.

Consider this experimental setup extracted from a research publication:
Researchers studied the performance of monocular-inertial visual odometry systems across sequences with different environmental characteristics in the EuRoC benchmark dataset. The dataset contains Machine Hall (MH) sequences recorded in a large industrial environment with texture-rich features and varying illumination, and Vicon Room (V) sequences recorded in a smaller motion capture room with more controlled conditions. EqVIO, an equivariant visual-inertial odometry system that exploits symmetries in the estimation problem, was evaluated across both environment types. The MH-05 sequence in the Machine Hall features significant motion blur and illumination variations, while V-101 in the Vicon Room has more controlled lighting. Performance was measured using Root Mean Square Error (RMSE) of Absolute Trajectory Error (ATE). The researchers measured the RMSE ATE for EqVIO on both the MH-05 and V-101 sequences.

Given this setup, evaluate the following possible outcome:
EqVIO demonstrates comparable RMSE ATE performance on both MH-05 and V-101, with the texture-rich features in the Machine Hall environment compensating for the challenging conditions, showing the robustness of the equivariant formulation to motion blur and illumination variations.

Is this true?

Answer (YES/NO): NO